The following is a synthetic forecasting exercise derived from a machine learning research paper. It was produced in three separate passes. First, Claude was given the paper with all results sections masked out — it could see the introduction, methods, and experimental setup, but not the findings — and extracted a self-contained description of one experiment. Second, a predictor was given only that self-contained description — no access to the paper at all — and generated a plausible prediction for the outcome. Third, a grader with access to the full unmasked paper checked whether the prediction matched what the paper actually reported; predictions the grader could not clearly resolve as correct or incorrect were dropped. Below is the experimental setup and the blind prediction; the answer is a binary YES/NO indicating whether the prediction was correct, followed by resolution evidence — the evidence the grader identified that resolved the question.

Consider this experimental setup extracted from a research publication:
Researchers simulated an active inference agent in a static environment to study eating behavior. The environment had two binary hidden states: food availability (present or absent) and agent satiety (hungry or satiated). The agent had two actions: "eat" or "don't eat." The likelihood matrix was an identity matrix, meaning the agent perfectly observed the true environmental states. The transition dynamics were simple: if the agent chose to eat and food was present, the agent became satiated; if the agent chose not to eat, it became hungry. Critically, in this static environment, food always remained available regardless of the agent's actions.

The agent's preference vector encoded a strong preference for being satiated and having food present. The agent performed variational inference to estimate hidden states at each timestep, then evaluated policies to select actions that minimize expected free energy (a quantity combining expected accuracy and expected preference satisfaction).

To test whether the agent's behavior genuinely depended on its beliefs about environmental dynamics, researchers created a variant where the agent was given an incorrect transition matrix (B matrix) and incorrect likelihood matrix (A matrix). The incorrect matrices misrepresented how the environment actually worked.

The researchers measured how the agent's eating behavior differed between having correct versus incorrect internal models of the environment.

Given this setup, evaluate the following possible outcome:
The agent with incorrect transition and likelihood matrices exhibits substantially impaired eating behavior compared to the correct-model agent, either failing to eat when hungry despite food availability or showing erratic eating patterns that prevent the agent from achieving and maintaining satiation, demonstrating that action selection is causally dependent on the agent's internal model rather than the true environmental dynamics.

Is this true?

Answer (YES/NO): YES